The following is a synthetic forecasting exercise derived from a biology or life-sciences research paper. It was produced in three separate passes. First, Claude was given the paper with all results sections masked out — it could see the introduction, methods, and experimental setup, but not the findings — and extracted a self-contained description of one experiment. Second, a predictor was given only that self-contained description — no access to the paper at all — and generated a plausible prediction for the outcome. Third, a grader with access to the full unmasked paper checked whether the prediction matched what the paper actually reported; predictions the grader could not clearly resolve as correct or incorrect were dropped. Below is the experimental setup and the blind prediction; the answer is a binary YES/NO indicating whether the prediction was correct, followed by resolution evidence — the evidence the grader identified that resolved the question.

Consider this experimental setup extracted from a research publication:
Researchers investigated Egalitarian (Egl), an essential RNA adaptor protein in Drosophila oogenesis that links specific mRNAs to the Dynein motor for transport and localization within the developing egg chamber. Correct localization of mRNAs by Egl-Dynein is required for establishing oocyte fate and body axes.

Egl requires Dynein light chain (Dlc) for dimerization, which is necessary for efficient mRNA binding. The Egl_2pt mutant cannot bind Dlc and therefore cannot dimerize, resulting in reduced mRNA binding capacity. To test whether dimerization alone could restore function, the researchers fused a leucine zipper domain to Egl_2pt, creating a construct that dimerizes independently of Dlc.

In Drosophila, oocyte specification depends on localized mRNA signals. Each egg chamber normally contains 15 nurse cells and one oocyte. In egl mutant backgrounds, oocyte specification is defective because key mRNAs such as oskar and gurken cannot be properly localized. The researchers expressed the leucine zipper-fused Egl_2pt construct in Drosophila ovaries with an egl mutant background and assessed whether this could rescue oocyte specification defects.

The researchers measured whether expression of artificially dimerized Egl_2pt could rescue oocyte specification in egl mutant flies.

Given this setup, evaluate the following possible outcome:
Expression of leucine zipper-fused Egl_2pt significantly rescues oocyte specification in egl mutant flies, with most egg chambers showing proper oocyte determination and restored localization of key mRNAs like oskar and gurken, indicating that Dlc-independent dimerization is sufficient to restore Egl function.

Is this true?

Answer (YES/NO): NO